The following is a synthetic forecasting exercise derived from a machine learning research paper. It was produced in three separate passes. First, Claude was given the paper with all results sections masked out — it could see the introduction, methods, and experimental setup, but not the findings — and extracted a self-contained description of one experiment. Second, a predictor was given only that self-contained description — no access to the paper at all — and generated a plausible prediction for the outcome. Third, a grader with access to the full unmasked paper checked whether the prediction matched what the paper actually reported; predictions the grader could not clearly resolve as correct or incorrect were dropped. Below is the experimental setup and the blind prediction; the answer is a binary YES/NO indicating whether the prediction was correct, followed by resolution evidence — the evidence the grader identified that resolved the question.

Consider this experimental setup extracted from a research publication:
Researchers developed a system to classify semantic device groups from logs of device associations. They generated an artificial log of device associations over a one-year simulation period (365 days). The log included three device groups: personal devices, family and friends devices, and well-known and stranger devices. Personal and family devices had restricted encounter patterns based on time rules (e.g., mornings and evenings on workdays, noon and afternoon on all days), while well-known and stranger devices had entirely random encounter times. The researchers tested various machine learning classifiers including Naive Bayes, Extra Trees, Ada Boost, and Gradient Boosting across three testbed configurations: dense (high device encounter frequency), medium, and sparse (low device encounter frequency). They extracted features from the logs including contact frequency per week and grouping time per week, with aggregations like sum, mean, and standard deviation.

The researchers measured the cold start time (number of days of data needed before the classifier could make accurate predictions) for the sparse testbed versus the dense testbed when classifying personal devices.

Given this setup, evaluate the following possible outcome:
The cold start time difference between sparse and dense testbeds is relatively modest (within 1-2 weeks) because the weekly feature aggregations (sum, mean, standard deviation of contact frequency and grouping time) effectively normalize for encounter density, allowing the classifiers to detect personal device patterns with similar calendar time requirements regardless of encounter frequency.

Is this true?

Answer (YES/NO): NO